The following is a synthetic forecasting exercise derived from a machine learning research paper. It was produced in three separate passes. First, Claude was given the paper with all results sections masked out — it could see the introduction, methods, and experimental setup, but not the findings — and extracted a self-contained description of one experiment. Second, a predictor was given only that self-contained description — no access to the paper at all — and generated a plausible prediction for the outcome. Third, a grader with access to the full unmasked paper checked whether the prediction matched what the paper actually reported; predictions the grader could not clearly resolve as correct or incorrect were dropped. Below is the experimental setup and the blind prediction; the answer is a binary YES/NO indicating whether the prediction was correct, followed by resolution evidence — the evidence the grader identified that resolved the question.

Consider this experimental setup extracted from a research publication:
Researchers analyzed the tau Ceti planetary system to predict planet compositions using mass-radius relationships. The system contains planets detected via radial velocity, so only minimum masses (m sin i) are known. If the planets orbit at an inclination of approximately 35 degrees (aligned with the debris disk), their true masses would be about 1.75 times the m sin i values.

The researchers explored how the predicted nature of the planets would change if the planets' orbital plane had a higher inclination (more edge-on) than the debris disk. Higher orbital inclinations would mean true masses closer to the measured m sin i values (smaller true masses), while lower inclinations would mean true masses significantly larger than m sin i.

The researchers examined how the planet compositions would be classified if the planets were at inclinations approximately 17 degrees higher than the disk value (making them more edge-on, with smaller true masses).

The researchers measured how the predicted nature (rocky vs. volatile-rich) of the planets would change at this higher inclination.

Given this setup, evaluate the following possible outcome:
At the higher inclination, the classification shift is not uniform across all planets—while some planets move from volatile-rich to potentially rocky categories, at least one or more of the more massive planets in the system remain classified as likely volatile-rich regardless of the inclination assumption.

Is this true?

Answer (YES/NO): NO